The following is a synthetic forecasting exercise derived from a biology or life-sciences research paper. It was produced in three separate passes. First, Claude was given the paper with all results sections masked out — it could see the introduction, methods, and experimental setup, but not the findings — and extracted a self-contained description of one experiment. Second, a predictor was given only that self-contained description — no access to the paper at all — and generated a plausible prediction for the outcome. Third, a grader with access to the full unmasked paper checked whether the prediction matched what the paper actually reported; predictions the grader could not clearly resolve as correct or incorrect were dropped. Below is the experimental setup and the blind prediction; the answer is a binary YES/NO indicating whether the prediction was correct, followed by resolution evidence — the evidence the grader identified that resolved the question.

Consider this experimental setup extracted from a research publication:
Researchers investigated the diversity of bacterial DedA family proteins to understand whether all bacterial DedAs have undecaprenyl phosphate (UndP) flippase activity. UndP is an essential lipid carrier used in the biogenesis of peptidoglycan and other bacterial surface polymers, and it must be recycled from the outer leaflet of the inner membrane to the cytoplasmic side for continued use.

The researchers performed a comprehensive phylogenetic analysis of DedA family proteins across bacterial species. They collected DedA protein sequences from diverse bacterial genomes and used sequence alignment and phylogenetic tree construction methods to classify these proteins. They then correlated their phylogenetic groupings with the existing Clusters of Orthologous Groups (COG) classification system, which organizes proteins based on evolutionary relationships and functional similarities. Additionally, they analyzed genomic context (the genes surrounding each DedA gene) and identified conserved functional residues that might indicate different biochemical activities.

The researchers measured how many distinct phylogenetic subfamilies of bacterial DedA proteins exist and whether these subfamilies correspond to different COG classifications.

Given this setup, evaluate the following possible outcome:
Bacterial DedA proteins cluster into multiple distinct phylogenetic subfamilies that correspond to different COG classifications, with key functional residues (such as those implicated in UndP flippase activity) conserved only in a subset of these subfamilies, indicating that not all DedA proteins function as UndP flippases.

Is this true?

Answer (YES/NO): YES